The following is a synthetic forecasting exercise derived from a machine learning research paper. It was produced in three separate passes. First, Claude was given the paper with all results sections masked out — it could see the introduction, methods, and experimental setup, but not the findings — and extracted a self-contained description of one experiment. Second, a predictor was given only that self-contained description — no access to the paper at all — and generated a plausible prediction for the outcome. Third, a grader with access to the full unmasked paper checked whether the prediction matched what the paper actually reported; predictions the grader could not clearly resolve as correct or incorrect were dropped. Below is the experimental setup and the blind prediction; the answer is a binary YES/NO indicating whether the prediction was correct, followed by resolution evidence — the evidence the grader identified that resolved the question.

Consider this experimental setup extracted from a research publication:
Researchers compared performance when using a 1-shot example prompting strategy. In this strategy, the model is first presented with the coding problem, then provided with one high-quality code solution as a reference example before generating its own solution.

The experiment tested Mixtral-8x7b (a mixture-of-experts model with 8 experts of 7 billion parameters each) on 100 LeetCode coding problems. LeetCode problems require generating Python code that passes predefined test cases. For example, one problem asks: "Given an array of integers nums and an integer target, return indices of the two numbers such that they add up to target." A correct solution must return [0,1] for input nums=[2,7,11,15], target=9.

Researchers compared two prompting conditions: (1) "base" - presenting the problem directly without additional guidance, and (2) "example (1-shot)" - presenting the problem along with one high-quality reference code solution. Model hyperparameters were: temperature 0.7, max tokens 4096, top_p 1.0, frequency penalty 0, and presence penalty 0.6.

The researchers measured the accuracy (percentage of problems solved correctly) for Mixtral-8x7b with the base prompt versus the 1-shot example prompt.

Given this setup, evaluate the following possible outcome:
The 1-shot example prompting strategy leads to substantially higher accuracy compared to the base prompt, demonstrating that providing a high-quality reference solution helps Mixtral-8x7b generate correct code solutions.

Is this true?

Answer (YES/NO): NO